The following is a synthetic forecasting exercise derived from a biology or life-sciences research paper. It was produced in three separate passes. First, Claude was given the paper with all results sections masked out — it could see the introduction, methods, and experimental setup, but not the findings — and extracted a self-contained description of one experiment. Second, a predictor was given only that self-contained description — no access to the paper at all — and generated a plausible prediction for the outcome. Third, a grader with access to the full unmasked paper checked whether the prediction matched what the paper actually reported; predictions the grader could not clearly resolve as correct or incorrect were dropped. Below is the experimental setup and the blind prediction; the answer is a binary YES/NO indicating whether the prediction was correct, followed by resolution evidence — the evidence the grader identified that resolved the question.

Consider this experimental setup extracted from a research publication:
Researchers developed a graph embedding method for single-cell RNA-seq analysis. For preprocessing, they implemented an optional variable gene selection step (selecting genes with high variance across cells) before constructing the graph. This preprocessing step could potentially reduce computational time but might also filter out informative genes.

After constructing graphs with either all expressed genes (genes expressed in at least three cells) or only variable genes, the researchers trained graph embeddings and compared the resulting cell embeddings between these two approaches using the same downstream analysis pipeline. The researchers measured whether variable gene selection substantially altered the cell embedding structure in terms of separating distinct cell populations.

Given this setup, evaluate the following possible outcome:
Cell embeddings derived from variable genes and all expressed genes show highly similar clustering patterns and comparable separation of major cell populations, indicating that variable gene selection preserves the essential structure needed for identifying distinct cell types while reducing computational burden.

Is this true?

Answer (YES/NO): YES